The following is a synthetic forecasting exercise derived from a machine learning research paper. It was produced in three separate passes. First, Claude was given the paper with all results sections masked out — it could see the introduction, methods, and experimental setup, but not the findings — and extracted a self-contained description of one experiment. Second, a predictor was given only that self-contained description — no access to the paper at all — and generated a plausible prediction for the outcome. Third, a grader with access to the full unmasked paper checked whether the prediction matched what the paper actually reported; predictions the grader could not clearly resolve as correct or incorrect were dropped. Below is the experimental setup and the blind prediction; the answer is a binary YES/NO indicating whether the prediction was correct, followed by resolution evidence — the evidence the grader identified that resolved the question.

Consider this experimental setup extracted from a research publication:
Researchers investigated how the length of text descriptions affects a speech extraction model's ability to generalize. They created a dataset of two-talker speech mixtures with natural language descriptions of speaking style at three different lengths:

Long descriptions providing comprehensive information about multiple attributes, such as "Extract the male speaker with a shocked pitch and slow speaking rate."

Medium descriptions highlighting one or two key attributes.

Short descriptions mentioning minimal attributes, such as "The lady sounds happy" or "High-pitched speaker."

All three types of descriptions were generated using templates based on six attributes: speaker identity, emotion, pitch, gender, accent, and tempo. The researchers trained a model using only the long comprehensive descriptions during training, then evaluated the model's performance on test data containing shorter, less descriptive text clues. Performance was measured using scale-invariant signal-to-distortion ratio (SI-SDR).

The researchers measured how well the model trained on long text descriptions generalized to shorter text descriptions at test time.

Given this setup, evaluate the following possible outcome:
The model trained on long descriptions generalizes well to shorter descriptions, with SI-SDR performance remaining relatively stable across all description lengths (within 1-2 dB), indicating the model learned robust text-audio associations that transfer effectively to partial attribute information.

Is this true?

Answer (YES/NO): NO